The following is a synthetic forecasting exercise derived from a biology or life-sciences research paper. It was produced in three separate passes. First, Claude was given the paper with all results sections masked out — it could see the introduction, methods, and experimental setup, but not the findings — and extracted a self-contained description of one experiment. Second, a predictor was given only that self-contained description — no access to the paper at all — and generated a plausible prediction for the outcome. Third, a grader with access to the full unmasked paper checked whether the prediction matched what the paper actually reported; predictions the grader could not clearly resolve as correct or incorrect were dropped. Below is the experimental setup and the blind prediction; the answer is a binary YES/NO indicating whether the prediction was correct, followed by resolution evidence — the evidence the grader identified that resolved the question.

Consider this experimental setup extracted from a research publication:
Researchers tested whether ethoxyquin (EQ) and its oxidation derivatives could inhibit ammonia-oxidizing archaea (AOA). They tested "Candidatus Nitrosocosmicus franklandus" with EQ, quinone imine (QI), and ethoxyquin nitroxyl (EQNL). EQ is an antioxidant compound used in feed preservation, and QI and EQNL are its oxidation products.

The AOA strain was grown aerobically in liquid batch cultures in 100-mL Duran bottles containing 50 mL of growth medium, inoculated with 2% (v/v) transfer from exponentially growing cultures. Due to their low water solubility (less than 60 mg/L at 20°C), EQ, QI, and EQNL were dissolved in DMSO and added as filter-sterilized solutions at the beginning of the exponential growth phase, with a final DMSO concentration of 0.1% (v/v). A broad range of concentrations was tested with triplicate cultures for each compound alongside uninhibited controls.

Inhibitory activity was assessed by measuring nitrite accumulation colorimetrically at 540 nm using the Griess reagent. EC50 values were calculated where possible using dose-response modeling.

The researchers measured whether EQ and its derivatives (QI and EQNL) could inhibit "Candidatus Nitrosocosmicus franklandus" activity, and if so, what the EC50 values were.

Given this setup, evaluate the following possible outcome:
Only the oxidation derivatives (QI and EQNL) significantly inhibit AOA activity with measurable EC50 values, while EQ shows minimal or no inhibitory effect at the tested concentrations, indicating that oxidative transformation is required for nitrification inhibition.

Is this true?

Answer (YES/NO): NO